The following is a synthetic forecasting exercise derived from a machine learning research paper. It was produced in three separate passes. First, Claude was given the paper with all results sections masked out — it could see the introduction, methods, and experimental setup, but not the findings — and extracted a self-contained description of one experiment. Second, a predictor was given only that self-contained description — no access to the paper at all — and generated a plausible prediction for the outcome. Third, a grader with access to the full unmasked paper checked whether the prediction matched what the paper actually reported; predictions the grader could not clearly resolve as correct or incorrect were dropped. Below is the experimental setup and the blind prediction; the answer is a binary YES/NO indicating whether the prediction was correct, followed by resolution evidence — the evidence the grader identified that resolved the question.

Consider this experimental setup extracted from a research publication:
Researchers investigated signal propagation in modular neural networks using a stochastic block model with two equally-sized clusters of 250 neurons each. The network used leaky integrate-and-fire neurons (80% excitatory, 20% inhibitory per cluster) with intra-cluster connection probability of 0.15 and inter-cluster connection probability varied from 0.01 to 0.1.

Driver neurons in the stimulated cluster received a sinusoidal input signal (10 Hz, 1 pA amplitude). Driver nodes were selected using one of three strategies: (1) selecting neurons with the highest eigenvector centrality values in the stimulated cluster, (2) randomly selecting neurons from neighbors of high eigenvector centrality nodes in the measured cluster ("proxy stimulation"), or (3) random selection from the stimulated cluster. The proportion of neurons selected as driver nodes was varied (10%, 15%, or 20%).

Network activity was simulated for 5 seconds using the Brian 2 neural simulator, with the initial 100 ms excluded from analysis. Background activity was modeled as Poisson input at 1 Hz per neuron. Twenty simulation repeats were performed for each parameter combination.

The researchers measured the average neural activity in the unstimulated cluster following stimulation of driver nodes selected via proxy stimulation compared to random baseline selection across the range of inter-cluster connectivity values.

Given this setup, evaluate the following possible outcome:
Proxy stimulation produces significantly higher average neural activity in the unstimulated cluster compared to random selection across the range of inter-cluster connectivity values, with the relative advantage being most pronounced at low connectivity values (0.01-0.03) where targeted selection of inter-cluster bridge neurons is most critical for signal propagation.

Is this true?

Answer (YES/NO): NO